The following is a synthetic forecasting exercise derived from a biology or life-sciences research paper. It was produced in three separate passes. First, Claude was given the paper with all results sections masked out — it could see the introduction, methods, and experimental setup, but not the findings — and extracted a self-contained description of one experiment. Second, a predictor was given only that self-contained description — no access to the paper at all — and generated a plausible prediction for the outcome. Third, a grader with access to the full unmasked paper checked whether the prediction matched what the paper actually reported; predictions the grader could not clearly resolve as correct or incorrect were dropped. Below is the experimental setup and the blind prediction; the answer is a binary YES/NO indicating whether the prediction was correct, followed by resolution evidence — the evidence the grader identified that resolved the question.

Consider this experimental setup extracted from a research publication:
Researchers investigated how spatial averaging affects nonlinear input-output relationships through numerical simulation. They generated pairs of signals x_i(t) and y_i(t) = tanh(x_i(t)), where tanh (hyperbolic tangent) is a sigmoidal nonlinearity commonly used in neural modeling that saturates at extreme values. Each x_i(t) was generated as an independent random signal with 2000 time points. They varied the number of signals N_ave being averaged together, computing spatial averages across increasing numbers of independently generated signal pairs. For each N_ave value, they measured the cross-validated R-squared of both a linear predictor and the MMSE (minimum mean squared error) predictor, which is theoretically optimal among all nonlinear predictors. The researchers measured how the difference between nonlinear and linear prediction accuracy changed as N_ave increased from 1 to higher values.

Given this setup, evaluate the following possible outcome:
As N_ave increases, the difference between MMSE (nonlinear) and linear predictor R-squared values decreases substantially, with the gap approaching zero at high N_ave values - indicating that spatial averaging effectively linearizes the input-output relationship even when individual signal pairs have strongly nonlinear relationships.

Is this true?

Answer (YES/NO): YES